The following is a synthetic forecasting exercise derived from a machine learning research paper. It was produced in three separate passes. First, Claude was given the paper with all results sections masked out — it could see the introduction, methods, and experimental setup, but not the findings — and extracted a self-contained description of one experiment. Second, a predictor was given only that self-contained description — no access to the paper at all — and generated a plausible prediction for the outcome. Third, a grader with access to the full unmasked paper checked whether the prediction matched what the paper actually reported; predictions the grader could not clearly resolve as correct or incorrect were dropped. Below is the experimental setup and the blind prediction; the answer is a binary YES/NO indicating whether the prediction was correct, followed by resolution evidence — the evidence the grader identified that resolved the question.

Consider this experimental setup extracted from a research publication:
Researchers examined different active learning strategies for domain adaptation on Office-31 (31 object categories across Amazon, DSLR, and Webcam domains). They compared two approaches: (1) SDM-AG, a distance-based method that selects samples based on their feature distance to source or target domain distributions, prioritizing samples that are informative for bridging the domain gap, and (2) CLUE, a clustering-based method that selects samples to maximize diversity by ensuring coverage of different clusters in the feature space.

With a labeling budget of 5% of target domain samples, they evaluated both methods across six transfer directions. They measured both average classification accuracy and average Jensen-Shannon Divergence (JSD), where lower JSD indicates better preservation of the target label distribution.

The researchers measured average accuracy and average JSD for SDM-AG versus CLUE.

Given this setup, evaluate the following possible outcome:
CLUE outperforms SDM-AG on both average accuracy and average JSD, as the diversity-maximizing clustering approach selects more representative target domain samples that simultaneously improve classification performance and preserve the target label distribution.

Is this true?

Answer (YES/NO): NO